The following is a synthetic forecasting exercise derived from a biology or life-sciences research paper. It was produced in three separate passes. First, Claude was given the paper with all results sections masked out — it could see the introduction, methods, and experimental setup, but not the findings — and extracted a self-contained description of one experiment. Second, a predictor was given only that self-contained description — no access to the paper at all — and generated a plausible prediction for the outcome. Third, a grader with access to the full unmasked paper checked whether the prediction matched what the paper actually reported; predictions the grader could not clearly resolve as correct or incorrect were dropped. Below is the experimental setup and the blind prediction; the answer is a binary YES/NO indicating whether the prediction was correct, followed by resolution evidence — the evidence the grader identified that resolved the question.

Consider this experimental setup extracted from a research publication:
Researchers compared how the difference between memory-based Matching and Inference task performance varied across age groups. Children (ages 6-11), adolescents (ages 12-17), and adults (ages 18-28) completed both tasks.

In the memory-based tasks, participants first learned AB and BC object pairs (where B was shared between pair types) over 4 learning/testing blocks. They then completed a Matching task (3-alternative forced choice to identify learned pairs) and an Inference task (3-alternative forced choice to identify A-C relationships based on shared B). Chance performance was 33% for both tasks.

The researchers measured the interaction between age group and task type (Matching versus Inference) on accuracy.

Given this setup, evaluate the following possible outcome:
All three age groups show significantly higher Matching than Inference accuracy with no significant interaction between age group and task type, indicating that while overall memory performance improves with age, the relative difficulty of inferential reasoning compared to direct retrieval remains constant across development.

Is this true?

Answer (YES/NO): NO